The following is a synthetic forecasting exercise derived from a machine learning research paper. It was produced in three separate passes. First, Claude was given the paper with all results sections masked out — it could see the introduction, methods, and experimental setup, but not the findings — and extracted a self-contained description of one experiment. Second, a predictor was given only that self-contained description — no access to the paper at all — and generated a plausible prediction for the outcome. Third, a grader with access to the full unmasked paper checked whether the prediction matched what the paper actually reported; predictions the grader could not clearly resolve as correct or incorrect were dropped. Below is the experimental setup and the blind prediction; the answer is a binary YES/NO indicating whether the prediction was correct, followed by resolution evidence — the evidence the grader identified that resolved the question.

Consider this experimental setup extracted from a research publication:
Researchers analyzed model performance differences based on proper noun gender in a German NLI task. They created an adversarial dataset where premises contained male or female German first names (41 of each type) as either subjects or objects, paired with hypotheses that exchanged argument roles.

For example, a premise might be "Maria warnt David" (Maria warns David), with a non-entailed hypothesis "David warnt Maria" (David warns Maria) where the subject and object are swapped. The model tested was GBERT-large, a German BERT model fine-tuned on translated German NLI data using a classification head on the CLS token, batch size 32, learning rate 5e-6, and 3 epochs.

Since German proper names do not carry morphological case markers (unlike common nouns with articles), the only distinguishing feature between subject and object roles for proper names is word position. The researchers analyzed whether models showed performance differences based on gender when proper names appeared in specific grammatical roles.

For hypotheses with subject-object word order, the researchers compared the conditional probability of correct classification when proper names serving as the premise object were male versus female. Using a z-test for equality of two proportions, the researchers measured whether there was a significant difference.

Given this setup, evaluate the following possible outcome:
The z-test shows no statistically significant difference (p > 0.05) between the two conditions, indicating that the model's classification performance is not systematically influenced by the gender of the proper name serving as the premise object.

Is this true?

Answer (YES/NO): YES